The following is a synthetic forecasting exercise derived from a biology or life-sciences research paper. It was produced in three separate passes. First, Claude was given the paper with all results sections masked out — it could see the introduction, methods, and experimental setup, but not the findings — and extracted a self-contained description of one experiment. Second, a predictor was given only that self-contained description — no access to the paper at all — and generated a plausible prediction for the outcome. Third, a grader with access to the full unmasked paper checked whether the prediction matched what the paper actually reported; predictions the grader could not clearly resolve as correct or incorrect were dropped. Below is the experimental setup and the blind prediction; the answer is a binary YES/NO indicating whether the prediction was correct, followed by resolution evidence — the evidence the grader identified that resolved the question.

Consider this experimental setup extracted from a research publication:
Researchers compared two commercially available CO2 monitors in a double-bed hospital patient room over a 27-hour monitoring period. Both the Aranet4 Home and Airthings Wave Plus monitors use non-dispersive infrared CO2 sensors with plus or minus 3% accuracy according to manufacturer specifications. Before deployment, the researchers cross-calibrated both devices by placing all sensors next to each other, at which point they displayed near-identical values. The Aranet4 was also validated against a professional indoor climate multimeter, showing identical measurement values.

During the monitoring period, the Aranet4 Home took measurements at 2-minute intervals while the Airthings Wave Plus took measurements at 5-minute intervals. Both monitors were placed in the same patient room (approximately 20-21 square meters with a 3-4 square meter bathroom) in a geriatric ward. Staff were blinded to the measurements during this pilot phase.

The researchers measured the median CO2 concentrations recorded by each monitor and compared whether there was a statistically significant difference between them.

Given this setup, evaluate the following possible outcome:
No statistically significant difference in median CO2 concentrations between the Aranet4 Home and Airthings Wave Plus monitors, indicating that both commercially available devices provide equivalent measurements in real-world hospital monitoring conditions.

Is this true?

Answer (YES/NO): NO